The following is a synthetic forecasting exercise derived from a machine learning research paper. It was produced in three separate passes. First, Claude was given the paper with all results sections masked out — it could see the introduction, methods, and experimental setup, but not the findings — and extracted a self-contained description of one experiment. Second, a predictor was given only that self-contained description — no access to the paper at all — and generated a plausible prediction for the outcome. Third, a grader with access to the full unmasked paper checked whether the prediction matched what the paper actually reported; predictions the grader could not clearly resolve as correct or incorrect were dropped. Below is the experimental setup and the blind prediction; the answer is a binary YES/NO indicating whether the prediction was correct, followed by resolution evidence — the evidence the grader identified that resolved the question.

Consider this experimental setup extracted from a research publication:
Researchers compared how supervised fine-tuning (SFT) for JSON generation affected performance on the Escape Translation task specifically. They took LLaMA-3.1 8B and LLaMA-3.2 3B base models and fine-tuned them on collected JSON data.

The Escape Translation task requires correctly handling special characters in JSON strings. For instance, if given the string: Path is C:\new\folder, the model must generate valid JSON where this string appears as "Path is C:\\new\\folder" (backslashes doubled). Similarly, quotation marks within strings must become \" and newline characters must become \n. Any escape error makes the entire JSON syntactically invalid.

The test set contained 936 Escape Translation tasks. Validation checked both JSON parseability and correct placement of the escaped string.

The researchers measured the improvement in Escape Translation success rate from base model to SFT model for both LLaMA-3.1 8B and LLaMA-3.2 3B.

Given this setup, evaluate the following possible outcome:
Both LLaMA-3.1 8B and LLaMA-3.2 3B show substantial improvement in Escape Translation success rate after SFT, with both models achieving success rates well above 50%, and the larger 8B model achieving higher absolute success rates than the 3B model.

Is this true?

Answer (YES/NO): YES